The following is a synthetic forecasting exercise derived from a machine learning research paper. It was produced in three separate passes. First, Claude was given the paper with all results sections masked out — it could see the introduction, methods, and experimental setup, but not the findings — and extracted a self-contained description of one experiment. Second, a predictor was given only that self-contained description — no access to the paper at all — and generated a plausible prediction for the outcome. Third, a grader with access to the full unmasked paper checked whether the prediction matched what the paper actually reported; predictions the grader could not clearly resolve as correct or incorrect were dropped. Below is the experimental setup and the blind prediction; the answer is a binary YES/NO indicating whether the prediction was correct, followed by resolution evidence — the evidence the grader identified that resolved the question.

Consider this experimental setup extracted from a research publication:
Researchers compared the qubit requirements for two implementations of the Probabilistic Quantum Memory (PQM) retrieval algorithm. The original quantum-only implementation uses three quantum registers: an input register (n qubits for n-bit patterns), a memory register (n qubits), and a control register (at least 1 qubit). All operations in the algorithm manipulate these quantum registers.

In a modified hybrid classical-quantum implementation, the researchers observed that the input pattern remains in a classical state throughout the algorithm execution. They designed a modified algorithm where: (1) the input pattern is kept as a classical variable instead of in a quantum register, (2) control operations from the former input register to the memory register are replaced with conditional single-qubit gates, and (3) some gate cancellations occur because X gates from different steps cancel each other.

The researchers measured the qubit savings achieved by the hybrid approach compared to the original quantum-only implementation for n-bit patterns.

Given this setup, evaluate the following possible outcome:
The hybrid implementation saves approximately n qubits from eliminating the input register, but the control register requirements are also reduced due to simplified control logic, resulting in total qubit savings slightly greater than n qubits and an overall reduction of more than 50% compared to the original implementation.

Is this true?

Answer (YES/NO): NO